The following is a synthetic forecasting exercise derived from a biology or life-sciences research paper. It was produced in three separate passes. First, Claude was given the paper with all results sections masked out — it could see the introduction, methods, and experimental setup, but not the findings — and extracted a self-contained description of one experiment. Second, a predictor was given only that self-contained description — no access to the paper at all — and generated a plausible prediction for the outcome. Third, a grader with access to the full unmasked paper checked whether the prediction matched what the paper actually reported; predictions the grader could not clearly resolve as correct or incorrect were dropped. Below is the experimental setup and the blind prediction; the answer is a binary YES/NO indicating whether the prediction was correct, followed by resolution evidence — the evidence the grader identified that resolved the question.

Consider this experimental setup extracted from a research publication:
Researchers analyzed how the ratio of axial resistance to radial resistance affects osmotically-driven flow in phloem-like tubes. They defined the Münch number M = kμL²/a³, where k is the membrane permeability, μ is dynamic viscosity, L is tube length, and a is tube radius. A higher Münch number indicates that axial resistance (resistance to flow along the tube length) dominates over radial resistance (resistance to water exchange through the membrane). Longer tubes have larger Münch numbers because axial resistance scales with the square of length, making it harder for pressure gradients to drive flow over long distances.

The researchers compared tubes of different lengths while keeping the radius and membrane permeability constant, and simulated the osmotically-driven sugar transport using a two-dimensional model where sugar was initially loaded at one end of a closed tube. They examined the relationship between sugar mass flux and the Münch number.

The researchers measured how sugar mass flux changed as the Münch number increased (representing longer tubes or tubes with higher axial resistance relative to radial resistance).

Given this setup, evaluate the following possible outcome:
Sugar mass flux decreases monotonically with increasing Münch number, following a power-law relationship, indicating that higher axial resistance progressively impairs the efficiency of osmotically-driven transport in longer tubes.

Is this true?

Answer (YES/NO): NO